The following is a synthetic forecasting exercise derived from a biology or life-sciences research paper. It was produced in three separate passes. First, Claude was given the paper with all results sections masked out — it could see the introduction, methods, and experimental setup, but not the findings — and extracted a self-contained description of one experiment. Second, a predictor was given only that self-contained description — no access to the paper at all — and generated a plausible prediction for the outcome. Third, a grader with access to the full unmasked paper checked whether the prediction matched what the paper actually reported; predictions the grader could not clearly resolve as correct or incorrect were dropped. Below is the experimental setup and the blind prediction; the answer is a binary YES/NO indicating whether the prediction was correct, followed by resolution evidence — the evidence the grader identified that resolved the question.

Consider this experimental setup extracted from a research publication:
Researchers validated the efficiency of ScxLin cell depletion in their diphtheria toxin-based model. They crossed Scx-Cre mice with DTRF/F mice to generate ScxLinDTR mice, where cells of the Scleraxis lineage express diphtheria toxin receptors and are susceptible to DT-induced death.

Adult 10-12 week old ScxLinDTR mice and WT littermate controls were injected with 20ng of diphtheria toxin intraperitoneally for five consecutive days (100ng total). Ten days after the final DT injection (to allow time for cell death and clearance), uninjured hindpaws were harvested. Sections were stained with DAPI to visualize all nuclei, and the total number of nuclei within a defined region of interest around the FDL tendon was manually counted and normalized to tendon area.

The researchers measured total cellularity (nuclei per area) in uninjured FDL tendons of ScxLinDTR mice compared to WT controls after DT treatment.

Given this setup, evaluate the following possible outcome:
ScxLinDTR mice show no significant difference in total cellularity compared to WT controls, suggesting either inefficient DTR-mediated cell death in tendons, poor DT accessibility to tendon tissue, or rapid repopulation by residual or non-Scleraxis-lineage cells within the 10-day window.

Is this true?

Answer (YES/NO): NO